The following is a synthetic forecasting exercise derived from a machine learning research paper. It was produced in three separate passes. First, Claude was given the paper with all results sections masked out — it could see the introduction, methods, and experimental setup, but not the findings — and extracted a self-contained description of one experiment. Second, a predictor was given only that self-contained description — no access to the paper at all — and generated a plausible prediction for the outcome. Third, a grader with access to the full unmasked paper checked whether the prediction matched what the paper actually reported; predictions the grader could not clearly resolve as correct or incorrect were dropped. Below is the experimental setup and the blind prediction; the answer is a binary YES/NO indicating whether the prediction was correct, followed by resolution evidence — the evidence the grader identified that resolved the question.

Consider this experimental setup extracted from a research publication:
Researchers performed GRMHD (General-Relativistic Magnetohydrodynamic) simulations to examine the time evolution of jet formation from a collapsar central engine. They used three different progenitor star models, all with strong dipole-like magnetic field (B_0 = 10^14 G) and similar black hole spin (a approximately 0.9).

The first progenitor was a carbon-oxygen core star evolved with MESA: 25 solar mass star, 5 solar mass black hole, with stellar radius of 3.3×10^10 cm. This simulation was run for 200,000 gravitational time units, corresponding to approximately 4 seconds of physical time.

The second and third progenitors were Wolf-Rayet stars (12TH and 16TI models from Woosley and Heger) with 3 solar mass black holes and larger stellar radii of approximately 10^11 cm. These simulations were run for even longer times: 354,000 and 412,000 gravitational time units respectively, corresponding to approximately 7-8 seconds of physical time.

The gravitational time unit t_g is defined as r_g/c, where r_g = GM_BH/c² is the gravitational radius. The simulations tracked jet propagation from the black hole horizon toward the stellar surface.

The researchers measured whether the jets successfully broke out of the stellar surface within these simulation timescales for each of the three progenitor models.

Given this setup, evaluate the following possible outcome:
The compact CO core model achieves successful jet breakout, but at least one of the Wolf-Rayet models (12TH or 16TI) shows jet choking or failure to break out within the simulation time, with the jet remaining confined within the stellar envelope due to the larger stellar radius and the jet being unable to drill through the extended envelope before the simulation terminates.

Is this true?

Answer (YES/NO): NO